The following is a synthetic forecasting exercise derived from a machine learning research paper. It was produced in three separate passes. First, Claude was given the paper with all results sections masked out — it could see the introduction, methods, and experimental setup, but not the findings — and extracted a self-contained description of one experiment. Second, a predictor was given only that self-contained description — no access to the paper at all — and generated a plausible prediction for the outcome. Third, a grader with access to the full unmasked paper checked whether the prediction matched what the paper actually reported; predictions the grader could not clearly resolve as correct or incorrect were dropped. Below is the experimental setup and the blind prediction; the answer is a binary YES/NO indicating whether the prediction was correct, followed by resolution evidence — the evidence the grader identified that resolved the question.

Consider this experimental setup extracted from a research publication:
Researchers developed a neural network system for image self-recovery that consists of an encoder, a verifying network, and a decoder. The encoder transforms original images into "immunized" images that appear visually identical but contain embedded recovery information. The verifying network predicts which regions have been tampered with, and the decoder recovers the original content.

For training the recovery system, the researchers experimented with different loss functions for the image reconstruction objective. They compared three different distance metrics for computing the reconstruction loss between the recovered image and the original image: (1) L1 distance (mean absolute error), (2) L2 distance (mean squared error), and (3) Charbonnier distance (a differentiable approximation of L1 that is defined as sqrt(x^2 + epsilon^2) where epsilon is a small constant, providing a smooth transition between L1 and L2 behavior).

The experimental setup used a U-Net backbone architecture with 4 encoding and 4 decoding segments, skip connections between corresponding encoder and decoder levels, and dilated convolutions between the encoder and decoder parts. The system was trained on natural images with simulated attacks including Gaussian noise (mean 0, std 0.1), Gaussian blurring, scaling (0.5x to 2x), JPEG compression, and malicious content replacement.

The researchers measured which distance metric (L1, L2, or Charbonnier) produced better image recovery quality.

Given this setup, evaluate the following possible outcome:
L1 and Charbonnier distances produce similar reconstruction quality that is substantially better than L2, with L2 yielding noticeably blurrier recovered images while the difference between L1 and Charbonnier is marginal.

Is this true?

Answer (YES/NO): NO